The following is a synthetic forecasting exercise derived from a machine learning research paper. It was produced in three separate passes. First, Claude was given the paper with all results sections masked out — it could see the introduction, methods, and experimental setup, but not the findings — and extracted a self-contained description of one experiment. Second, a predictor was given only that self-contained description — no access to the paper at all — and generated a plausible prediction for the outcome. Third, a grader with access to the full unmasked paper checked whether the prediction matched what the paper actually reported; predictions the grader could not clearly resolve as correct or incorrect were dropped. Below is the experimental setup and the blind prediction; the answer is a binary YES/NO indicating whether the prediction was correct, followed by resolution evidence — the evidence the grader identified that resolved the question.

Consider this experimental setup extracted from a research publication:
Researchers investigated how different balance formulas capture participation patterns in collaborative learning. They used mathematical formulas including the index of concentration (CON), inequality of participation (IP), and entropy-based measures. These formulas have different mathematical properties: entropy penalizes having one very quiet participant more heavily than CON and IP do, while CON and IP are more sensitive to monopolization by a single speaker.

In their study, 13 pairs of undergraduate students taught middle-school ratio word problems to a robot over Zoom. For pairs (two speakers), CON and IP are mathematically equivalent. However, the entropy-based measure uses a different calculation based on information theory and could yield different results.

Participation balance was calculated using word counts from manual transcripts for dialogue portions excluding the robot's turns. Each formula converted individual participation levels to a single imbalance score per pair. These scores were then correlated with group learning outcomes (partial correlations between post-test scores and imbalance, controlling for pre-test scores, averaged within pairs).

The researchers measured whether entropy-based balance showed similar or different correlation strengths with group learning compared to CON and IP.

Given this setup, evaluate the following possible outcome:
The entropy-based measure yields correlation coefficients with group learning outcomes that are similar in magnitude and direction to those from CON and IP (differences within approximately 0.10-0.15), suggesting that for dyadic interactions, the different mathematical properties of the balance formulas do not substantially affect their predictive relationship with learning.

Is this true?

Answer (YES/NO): YES